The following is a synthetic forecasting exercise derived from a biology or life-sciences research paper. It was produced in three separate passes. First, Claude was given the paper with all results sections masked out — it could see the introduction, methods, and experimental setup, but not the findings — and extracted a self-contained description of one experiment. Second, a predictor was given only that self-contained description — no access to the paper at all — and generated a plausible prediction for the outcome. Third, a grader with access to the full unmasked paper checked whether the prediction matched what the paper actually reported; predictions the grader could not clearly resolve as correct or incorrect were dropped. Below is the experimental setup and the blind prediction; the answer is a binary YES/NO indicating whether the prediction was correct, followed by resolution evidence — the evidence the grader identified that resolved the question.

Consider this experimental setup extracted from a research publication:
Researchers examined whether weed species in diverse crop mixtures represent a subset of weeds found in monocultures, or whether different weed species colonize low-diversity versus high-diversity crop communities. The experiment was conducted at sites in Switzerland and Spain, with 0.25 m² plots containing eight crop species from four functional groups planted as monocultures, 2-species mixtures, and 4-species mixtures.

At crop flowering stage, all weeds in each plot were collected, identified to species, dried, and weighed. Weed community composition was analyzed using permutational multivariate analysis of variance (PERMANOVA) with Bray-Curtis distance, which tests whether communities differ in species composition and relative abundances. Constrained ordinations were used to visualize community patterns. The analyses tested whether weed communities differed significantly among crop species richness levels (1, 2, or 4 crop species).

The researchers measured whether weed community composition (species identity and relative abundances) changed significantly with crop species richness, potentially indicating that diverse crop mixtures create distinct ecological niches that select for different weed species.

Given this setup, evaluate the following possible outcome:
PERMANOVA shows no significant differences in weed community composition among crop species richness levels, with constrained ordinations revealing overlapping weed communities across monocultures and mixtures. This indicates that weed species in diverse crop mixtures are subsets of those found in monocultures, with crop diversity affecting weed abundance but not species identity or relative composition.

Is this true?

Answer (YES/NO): NO